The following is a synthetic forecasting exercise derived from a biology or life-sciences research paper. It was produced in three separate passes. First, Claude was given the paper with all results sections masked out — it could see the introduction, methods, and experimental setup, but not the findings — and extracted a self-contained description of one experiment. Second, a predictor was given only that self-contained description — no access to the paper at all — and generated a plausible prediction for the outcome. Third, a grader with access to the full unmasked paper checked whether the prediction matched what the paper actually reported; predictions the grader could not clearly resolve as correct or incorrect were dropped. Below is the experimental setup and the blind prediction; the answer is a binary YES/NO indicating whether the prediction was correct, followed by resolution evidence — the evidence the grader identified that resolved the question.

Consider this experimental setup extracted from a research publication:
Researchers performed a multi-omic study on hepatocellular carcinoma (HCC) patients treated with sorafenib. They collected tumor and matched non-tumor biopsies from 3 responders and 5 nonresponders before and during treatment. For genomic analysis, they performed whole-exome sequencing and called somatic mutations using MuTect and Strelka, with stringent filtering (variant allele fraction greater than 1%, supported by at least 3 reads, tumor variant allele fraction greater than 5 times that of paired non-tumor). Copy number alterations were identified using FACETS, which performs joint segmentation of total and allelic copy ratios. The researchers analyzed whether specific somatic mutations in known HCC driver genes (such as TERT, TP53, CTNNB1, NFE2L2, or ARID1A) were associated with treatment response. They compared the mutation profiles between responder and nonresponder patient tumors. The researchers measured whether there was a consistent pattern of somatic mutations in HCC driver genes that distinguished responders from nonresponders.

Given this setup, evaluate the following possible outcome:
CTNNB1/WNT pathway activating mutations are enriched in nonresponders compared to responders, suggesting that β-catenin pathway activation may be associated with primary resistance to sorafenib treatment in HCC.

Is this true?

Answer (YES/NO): NO